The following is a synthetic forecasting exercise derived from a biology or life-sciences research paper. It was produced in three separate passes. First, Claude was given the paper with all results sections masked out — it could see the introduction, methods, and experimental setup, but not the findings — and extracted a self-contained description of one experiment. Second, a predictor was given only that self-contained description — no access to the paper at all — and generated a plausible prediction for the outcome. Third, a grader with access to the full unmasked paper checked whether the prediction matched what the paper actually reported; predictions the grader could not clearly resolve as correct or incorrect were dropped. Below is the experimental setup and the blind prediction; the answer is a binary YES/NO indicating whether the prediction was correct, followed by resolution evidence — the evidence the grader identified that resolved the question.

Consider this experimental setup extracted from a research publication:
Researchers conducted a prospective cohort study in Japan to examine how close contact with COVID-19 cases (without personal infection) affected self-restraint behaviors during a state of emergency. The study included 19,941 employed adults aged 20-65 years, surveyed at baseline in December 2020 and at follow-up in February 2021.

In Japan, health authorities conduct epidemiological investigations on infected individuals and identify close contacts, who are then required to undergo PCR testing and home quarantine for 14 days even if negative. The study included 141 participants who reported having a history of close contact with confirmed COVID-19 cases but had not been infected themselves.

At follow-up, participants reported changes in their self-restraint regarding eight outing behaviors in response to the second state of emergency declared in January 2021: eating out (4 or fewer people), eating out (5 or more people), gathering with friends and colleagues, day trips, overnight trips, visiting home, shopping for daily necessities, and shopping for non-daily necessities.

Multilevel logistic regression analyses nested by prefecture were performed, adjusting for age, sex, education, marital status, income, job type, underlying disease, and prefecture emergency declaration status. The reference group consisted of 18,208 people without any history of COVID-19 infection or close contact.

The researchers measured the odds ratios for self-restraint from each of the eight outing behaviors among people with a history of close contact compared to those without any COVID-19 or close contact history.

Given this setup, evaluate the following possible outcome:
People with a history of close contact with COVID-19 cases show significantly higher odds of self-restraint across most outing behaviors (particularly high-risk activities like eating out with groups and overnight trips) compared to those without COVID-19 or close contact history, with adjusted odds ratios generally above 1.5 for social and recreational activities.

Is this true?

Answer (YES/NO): NO